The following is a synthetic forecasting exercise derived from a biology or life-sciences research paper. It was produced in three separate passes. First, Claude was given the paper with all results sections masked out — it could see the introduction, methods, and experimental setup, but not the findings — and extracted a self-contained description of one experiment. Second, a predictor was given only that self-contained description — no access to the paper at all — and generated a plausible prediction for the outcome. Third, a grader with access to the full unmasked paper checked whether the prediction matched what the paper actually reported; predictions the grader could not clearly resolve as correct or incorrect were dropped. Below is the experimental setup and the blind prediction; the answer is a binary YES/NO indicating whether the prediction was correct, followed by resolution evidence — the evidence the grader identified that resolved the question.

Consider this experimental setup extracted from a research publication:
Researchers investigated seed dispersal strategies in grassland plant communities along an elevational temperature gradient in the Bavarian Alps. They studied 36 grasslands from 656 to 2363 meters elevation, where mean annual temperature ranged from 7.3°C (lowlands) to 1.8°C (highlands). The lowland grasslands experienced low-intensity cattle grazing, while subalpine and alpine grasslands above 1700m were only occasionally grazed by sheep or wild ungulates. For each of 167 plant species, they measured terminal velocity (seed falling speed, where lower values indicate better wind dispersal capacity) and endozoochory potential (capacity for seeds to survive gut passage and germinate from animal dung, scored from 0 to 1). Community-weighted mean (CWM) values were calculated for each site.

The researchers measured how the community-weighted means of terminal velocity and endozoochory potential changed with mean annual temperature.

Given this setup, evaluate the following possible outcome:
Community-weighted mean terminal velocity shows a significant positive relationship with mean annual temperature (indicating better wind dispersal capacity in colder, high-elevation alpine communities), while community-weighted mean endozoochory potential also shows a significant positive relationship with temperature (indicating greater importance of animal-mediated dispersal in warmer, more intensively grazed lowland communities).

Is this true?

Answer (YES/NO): YES